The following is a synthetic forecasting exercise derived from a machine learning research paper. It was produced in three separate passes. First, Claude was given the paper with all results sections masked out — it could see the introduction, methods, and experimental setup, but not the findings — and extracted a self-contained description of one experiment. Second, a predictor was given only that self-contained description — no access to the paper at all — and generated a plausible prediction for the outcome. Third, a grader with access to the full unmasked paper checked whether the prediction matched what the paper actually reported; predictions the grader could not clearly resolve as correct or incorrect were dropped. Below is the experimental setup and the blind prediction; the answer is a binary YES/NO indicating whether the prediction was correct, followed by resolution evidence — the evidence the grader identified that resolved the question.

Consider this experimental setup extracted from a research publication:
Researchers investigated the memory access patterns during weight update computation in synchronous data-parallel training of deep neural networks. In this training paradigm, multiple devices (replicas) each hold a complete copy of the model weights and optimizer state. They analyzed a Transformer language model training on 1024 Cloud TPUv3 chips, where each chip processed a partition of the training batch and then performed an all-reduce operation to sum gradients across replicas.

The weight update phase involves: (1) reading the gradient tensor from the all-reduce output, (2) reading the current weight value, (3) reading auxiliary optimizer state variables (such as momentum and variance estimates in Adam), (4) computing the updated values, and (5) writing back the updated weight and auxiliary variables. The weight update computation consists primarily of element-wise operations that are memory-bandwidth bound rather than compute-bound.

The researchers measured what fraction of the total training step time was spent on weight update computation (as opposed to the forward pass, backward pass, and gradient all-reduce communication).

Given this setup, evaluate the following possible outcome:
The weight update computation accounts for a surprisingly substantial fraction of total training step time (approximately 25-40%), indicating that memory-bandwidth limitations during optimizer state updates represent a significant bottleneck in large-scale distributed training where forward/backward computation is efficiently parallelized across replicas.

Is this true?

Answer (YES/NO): NO